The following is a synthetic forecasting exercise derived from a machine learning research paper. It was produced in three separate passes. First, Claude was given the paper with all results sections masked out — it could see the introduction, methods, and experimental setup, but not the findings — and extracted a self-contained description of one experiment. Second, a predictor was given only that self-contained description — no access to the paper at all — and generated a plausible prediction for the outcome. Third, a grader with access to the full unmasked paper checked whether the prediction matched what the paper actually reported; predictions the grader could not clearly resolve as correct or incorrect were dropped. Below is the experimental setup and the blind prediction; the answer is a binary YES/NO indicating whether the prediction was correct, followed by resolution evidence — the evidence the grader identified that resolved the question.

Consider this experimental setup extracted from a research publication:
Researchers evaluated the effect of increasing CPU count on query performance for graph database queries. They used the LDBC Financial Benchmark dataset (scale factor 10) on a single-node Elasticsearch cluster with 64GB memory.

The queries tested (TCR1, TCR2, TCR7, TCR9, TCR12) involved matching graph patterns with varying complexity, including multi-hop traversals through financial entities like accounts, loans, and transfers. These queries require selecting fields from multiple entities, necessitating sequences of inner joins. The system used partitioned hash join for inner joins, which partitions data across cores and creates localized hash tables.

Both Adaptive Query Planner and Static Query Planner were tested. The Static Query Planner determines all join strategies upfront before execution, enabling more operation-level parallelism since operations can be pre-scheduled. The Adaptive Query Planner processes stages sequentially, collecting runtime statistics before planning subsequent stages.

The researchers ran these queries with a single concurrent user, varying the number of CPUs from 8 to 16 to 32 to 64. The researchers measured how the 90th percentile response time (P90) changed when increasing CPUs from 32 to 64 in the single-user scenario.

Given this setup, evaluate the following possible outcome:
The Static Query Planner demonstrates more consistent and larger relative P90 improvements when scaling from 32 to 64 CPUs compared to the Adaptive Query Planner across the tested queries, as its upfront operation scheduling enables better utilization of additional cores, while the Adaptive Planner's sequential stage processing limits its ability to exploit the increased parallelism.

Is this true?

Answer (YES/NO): NO